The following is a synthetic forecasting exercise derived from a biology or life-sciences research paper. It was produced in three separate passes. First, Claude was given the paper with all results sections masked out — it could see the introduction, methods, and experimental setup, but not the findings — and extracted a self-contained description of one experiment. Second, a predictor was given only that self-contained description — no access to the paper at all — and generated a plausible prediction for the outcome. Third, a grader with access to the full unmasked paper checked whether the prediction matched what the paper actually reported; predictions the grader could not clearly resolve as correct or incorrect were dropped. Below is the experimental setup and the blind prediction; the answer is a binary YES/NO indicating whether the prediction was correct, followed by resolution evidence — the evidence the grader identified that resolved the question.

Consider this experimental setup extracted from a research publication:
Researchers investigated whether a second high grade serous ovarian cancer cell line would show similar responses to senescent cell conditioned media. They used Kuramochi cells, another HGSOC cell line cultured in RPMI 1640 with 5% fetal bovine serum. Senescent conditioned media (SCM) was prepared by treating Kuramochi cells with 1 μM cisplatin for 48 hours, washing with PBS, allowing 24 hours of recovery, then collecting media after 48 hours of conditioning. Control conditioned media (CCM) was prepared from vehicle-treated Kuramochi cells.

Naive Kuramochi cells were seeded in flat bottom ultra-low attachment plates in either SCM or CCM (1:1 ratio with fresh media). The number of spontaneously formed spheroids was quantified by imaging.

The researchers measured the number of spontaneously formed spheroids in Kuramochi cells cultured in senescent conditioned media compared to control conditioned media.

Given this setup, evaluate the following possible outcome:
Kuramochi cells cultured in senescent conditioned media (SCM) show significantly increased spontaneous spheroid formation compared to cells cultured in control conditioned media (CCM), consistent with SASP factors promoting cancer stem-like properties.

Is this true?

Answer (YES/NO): NO